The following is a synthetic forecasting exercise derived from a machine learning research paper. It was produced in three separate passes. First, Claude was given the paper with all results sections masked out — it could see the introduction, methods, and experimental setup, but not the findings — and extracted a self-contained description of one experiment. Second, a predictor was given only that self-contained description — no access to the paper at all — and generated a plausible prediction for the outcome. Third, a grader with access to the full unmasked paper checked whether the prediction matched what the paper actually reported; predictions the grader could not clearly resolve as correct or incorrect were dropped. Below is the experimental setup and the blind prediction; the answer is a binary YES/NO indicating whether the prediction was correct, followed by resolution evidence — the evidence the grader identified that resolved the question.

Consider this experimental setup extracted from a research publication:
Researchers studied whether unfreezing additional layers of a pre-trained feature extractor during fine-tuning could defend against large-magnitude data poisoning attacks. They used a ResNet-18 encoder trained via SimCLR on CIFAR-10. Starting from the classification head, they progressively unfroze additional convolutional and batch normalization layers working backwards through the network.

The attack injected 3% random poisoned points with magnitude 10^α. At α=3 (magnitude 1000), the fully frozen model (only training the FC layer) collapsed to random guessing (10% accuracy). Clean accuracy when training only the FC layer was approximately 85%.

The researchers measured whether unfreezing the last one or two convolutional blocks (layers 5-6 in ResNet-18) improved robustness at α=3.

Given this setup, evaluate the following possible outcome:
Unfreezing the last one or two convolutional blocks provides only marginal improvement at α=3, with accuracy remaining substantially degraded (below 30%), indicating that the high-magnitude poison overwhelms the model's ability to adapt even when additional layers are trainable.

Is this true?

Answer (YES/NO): NO